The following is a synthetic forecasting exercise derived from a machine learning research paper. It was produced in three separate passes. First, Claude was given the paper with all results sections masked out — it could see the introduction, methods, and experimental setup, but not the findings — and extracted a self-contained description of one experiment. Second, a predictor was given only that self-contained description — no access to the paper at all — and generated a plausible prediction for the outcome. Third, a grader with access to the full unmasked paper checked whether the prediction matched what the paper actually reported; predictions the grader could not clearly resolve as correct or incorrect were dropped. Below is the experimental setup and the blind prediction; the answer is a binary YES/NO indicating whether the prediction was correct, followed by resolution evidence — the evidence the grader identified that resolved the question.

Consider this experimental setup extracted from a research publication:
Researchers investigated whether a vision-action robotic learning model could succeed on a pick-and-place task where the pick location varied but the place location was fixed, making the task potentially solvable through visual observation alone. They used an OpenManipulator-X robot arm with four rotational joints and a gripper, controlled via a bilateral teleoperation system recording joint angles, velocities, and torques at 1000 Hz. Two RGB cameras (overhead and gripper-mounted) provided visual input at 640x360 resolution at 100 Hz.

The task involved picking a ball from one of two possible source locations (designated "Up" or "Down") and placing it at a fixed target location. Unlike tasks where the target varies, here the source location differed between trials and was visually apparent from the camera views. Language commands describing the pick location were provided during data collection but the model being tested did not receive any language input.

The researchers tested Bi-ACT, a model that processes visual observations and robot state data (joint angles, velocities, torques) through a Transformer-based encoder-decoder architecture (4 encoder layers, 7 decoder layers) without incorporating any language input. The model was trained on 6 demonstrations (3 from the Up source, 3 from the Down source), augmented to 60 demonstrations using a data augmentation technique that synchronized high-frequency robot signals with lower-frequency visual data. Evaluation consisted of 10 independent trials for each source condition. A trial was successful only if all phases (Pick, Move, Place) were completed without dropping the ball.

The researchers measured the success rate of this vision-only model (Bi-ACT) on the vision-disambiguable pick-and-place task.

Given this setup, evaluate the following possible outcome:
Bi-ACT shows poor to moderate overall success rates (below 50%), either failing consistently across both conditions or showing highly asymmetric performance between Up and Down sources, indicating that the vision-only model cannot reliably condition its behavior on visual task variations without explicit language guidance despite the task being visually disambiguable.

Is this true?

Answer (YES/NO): NO